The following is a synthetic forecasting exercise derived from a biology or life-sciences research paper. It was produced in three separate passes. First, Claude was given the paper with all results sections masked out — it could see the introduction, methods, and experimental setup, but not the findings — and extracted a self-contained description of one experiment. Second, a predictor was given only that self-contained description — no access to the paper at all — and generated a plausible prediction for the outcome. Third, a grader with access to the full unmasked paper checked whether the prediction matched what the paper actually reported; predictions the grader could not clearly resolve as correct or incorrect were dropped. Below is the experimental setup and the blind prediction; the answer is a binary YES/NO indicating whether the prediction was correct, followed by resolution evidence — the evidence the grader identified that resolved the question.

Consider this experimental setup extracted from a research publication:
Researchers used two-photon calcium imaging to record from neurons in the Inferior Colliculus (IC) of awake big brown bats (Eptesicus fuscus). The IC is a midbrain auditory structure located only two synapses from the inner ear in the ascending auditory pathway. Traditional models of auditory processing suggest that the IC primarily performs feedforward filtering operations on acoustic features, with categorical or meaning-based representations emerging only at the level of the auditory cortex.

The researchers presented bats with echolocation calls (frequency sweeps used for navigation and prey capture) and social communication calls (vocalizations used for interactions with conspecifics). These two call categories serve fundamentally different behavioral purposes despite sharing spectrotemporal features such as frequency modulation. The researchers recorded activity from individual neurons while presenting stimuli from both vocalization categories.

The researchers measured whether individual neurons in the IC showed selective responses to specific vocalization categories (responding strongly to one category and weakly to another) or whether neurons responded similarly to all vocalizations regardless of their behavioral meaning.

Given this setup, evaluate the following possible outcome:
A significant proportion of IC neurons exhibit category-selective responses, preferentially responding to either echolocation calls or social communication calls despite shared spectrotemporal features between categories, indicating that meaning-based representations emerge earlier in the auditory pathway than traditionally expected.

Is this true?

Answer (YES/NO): YES